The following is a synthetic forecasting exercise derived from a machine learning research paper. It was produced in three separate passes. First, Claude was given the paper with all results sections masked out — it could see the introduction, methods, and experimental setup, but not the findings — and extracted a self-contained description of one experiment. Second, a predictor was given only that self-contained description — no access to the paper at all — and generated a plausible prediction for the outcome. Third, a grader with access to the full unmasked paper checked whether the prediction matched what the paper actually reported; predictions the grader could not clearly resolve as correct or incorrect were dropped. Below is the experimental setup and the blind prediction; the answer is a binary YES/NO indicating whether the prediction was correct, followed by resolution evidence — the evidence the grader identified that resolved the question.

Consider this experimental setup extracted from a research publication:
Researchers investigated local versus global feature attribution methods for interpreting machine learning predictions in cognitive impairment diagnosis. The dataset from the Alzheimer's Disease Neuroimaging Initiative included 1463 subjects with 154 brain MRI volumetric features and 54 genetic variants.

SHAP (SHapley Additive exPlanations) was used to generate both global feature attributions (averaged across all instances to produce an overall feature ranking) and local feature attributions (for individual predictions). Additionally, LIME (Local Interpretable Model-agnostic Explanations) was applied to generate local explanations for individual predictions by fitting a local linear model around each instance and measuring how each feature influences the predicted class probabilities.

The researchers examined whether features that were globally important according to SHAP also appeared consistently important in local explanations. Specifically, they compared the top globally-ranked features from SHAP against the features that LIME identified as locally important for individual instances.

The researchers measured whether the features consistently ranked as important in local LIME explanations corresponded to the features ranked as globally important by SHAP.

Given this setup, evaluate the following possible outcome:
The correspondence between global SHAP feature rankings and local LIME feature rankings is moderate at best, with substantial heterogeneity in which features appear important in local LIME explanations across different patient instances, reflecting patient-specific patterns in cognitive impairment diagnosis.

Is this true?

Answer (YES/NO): NO